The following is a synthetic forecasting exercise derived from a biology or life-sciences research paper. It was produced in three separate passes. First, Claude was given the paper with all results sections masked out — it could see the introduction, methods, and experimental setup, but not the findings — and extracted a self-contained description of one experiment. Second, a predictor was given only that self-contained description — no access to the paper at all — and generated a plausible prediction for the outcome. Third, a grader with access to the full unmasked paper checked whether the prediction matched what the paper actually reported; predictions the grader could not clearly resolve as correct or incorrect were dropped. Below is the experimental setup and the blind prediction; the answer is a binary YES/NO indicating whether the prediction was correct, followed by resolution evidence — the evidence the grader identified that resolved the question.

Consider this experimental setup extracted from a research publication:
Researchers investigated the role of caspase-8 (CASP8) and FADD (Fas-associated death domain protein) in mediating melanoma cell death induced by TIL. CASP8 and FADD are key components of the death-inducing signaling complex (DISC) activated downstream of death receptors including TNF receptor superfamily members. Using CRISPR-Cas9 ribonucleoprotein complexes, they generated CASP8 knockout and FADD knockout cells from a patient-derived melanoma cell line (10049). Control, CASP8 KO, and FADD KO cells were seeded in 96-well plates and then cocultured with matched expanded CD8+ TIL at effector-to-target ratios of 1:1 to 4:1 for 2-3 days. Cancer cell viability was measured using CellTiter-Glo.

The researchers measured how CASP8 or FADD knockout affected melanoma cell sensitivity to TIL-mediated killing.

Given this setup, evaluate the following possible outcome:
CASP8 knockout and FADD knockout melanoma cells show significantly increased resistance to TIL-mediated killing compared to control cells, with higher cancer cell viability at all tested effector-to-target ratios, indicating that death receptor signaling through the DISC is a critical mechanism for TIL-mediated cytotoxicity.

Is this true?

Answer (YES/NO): YES